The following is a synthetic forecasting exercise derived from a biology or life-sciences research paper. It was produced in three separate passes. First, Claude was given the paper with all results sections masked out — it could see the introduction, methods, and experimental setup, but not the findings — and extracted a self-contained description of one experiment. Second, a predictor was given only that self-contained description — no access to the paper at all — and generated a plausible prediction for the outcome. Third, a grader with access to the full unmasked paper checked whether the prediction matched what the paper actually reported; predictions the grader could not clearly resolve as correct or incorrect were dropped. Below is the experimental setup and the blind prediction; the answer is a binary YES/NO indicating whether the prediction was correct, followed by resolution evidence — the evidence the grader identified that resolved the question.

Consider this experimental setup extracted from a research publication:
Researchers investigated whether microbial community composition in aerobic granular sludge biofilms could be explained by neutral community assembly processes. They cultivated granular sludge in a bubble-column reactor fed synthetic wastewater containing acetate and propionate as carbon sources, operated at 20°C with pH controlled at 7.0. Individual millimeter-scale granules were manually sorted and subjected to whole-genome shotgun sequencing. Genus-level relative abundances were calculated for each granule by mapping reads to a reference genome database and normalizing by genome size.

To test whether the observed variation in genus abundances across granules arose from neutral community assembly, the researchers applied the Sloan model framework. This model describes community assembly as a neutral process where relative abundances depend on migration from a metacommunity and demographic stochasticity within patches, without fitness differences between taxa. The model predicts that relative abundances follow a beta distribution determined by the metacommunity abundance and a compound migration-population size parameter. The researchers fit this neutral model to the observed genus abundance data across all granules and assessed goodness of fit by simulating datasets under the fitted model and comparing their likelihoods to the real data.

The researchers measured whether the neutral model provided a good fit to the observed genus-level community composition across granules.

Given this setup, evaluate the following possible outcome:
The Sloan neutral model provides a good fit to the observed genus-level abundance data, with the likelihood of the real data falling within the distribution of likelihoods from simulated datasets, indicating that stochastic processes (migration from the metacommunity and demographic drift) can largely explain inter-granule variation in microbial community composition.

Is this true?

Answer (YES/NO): NO